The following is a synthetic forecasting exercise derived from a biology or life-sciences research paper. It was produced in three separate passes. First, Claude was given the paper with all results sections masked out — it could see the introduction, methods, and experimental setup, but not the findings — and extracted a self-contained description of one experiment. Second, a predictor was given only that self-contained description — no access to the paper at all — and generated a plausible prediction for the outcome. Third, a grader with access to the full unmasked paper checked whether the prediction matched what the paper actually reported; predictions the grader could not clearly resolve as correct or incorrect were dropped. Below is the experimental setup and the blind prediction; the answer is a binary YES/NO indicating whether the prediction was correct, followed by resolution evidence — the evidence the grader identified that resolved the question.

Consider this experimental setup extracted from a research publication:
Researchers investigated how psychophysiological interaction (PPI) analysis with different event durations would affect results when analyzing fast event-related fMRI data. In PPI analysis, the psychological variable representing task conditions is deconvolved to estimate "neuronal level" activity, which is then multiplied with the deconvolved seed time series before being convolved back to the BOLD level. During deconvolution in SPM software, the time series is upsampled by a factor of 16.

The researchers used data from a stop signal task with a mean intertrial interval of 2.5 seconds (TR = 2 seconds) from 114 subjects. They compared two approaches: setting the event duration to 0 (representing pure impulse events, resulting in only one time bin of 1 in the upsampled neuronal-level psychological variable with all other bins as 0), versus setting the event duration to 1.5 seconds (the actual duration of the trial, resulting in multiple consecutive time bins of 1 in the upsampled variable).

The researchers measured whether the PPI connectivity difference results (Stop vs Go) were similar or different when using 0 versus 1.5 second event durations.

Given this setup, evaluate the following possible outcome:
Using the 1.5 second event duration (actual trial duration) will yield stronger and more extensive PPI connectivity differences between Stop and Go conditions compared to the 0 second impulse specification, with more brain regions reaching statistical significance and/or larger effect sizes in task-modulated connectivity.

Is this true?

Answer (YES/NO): NO